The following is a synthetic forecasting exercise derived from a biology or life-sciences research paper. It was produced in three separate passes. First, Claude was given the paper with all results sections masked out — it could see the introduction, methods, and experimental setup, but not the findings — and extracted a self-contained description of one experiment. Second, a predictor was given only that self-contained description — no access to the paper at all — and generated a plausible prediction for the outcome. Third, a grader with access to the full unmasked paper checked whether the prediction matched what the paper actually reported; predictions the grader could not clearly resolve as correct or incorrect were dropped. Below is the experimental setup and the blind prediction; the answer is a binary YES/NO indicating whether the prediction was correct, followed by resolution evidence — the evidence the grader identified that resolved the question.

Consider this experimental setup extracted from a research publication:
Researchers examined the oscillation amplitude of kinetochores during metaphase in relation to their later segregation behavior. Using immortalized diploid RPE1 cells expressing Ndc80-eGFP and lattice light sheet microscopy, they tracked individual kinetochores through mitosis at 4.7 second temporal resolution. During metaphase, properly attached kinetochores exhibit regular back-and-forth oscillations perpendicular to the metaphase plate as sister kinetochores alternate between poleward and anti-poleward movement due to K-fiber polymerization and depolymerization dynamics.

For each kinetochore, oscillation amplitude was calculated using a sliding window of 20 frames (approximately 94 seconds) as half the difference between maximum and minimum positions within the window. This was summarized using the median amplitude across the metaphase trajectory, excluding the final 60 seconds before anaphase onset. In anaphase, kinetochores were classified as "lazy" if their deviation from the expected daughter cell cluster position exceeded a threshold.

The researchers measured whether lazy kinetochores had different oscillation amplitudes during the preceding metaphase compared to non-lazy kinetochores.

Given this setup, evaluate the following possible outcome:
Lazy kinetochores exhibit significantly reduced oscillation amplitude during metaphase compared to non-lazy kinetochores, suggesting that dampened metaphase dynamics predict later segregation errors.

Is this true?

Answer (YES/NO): NO